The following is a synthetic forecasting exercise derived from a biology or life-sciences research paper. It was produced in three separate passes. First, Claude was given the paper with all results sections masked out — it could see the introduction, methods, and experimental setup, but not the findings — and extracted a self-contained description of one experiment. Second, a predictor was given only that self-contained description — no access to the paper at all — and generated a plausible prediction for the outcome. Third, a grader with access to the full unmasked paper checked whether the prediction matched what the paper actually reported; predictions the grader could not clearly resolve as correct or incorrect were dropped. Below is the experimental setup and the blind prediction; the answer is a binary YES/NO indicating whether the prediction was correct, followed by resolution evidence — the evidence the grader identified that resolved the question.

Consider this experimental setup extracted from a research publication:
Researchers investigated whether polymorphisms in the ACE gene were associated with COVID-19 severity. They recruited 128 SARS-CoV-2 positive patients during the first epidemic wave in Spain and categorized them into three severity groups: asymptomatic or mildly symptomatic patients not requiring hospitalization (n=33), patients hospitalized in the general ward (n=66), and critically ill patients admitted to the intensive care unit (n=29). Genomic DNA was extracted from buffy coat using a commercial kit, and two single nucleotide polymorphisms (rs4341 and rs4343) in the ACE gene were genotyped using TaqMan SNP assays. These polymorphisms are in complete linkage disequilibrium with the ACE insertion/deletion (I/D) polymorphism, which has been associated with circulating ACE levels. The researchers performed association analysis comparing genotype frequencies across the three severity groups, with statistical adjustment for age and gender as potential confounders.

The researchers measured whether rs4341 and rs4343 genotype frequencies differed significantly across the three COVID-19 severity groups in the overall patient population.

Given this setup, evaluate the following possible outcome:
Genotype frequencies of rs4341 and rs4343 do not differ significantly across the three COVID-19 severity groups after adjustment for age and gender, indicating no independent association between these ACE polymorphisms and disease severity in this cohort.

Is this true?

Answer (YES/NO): YES